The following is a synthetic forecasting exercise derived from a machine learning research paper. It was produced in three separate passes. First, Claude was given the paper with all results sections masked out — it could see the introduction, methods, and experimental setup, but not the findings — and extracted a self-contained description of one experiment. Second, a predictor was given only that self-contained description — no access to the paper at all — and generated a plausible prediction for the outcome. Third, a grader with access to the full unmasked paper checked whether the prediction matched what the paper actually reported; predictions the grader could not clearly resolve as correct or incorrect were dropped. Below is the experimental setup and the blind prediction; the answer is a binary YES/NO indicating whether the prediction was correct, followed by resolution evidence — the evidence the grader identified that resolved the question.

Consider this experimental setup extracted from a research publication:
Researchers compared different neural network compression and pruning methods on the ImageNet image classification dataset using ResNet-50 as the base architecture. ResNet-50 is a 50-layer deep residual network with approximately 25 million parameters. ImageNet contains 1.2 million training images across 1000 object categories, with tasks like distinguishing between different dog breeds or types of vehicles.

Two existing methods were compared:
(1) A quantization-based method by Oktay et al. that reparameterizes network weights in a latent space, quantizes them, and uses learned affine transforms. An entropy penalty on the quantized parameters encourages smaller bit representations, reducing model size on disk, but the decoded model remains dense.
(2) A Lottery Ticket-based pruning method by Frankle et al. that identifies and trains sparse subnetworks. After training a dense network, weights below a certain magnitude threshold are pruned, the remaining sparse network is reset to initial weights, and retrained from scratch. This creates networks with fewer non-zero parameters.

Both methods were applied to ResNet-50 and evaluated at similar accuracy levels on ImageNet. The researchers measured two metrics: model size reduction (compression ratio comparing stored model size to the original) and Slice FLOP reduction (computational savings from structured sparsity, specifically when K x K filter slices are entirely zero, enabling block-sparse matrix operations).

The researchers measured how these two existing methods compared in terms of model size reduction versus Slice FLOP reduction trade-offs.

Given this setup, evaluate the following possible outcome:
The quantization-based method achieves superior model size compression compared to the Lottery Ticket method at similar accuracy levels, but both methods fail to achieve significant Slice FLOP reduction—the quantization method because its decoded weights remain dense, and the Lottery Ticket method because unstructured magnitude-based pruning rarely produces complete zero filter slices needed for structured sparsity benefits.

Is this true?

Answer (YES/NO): NO